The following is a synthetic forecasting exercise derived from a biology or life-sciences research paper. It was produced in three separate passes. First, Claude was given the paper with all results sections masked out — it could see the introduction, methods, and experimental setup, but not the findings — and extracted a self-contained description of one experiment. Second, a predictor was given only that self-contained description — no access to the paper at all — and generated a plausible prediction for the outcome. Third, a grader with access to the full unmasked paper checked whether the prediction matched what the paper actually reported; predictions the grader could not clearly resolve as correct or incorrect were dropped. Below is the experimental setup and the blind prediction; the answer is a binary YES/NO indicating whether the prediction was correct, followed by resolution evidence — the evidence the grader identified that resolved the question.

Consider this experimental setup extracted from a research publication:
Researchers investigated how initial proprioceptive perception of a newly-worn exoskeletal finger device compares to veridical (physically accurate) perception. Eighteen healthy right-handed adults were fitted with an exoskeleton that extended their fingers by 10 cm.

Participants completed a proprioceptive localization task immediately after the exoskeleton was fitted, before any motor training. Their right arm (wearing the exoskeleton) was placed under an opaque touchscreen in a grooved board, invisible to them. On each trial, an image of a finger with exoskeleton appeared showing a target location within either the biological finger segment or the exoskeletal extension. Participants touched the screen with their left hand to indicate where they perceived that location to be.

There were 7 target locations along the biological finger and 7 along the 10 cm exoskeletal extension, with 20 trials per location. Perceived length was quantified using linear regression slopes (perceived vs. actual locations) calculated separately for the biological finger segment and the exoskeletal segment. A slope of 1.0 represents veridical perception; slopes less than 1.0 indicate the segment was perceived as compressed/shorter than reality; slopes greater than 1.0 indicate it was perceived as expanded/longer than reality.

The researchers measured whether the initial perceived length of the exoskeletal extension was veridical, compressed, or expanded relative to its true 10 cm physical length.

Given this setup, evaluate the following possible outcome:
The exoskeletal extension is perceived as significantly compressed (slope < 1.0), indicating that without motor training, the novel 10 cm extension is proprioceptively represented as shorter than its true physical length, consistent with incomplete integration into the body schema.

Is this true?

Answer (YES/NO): NO